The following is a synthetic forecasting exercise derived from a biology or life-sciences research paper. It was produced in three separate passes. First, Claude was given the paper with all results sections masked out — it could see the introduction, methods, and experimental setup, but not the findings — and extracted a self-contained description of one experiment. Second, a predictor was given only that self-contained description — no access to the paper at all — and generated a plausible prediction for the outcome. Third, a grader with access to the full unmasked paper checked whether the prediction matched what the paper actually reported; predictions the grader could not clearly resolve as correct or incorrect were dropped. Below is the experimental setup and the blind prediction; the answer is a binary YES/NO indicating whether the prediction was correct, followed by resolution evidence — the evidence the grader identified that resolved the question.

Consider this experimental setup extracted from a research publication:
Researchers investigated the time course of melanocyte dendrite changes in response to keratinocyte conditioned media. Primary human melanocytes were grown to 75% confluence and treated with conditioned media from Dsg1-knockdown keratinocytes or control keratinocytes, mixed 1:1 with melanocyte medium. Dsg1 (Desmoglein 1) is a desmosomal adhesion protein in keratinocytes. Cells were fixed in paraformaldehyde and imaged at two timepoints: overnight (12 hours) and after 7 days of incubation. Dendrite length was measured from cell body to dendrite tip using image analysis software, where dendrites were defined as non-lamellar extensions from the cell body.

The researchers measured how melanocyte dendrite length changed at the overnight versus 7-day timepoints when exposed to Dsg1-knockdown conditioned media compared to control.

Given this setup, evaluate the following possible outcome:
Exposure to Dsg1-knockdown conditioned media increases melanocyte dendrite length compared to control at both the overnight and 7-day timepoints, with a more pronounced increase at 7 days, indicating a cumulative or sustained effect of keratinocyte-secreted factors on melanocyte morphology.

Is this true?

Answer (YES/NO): NO